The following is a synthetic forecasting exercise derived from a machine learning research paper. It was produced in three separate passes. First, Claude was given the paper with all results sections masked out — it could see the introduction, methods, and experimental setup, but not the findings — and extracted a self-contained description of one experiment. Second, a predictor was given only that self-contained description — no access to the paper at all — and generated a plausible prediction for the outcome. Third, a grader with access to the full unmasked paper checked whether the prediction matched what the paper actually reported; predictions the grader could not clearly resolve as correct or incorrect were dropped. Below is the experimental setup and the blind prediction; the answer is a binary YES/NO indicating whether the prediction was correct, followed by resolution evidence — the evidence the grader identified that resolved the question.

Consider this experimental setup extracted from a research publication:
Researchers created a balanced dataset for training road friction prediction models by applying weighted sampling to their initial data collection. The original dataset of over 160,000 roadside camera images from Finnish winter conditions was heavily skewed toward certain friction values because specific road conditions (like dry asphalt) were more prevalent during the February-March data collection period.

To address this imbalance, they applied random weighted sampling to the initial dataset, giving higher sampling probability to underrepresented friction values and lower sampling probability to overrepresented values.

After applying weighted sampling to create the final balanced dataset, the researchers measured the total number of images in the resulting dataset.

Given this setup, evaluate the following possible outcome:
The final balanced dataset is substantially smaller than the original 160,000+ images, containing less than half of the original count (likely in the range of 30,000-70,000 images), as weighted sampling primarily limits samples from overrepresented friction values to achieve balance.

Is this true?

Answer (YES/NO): YES